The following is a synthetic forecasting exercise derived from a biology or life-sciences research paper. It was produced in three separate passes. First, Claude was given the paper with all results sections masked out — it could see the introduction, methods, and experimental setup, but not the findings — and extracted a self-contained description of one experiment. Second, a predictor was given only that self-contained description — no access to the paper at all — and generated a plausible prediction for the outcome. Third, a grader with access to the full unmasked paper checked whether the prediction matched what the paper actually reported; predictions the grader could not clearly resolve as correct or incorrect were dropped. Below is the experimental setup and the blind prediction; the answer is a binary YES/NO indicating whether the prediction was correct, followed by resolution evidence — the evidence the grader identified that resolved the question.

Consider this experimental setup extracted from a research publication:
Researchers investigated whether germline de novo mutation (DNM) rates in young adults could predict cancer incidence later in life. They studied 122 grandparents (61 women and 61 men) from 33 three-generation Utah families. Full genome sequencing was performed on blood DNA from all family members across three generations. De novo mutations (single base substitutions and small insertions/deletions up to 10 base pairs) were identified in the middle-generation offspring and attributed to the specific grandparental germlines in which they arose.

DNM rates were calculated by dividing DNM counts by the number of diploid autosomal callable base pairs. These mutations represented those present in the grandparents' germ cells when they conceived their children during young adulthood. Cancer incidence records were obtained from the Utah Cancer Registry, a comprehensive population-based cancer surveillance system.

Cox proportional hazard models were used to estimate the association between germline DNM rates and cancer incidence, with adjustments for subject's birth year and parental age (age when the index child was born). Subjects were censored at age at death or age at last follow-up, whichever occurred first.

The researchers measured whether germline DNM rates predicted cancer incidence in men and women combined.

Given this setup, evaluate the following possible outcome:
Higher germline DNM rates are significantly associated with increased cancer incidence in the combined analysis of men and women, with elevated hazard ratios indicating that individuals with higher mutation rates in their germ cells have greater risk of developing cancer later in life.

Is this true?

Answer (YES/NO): NO